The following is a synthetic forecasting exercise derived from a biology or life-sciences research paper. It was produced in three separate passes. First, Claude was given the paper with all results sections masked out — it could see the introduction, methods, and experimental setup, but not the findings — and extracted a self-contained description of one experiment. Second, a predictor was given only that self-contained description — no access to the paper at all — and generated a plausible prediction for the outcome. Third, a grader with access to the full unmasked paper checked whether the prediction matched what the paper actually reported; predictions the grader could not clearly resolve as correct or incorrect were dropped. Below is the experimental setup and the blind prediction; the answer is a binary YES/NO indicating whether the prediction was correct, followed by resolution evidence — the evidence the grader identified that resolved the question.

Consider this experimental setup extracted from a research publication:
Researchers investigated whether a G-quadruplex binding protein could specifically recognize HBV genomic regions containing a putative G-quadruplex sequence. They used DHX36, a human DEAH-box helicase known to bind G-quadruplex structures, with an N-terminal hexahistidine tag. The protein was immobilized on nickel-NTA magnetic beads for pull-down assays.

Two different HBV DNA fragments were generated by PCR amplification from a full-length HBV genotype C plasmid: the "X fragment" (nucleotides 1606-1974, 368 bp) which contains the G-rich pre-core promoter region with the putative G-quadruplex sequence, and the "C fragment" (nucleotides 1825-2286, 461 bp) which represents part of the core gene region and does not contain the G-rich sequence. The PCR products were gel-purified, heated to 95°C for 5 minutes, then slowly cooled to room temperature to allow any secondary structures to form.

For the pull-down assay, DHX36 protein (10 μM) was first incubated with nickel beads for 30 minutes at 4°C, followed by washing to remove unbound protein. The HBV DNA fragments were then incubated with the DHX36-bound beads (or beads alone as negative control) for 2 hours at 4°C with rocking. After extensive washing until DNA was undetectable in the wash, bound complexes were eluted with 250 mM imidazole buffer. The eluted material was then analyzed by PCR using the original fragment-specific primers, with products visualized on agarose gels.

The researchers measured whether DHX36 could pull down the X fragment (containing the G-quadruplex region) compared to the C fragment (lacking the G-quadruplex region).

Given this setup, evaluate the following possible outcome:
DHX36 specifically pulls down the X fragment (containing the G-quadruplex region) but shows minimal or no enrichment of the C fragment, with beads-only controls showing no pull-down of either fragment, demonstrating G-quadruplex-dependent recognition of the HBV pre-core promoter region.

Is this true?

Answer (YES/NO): YES